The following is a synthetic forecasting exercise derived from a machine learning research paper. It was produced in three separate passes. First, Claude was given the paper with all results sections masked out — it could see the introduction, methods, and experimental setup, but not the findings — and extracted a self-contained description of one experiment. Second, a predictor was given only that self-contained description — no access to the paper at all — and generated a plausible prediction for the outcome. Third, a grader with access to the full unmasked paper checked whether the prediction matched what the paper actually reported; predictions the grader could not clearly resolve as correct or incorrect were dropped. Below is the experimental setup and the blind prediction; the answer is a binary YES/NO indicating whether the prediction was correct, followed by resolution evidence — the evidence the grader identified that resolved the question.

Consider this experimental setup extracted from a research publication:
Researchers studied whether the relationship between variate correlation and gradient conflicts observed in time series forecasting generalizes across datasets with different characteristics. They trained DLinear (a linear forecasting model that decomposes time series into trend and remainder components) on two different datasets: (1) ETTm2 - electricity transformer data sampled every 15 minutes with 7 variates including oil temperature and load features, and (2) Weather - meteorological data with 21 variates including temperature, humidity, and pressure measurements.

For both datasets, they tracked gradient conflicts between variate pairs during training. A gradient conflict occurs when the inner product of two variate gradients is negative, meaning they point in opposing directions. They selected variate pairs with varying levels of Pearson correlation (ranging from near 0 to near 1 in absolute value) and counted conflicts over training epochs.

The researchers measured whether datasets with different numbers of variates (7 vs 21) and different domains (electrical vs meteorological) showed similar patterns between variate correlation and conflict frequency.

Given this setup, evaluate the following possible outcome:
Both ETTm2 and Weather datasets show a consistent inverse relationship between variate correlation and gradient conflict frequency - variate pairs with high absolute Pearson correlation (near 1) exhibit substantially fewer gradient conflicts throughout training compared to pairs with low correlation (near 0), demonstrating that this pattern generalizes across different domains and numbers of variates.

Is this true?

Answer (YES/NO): YES